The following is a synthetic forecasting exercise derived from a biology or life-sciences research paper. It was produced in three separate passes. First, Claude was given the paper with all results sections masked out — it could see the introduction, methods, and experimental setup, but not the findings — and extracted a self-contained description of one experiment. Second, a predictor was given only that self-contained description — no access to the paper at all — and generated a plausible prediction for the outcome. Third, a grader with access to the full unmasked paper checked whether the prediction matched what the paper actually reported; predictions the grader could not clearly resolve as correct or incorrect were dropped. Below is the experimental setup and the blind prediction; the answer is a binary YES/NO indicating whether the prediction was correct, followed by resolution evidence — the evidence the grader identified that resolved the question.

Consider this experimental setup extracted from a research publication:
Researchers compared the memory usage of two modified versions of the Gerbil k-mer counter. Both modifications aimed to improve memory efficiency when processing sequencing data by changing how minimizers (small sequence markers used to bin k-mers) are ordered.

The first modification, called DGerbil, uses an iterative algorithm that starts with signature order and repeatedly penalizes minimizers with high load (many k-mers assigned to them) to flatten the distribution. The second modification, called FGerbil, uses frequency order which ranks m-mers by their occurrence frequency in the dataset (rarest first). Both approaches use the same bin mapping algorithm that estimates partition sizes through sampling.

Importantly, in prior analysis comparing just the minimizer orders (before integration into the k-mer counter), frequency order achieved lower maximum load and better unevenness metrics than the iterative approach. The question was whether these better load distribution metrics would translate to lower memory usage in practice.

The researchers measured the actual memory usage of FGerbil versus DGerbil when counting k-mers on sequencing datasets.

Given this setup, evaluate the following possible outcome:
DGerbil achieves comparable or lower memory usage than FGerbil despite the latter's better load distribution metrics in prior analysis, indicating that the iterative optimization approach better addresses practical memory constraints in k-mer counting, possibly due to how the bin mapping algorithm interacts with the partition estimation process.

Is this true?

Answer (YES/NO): YES